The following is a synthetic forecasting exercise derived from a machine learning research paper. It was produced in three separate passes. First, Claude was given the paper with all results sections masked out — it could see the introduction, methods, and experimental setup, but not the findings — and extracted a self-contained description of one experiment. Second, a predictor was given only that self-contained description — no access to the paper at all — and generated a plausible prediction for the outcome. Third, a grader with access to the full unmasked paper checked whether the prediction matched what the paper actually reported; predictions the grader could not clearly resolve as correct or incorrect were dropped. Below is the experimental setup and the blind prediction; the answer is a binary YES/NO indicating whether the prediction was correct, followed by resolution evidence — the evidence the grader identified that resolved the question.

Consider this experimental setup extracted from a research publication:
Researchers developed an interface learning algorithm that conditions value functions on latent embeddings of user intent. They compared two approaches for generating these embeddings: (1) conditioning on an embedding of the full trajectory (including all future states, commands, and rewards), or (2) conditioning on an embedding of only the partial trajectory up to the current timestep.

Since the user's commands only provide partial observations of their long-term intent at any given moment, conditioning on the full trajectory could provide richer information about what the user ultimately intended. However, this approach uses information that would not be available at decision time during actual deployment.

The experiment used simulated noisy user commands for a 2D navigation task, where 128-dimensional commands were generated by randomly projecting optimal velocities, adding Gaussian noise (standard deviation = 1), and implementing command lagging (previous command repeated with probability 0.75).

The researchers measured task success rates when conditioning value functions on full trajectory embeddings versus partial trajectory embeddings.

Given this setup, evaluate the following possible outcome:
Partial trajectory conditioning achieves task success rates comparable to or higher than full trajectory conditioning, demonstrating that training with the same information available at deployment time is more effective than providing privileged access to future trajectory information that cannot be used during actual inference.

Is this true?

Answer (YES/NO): NO